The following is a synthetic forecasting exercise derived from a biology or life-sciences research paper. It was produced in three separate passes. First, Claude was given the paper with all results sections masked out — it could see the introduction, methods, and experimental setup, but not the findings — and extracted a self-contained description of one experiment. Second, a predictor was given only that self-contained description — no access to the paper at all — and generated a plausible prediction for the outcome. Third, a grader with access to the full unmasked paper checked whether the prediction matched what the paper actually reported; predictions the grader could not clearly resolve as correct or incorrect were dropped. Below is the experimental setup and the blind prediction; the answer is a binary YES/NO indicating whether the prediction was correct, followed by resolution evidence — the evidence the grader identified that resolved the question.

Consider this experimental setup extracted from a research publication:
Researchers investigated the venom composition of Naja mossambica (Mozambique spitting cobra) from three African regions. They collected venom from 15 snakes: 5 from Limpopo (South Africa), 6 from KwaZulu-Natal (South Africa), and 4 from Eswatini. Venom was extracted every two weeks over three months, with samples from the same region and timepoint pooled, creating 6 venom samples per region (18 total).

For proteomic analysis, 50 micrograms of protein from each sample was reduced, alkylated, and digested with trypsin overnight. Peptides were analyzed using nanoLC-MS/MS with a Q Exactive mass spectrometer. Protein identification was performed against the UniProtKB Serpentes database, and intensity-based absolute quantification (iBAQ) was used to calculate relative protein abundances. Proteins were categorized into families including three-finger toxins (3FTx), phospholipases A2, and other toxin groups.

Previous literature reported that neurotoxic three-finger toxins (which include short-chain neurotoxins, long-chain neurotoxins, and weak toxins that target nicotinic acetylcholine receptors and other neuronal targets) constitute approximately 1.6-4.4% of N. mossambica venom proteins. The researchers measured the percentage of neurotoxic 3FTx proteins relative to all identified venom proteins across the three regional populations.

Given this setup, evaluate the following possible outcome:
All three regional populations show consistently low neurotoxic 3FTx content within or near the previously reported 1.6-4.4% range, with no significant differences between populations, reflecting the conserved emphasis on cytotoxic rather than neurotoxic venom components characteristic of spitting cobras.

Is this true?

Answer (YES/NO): NO